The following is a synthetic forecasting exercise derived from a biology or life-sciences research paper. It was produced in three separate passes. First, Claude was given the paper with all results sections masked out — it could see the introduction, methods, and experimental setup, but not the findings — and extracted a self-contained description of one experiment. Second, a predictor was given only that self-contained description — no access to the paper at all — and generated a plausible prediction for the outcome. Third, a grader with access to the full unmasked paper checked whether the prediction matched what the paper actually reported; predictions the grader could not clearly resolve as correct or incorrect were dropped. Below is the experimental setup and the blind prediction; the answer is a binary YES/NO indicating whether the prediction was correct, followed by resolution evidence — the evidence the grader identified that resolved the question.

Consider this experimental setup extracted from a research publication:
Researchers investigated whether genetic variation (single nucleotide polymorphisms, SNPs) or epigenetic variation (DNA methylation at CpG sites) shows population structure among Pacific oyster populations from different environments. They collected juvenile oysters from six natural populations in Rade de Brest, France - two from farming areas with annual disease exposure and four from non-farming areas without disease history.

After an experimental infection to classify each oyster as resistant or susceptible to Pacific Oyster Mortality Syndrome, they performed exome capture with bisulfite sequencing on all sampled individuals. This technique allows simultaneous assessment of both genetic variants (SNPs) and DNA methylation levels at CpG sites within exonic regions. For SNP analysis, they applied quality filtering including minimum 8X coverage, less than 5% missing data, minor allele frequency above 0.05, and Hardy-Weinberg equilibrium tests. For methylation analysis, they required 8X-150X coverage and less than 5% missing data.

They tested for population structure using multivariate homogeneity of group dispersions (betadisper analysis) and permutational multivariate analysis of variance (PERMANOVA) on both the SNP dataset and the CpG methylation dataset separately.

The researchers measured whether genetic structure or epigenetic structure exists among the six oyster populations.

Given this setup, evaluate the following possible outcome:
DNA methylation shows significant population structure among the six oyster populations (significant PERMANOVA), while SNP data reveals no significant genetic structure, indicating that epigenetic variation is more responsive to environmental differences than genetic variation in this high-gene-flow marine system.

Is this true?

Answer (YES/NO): YES